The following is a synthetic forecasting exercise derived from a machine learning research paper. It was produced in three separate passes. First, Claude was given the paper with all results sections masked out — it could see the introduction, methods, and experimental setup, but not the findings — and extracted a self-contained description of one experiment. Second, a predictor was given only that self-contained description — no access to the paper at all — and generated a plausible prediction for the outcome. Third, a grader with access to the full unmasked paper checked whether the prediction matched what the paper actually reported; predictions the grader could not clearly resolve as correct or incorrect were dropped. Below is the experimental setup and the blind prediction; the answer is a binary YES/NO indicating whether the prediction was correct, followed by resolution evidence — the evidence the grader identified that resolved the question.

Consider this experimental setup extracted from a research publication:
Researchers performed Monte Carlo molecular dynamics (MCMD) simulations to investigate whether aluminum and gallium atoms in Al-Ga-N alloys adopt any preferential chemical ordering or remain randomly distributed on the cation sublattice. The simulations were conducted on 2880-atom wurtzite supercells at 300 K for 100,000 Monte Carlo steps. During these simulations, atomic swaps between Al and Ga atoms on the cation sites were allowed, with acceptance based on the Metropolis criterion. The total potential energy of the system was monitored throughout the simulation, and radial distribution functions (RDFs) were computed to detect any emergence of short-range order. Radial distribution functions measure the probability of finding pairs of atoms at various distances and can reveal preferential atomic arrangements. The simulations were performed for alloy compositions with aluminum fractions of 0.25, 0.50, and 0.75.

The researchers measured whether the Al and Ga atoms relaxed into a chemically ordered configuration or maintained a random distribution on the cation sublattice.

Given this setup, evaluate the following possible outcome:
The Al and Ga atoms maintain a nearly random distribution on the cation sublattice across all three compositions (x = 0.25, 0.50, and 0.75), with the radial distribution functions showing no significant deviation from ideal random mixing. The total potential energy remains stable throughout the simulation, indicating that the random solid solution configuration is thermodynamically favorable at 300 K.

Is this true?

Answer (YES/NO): NO